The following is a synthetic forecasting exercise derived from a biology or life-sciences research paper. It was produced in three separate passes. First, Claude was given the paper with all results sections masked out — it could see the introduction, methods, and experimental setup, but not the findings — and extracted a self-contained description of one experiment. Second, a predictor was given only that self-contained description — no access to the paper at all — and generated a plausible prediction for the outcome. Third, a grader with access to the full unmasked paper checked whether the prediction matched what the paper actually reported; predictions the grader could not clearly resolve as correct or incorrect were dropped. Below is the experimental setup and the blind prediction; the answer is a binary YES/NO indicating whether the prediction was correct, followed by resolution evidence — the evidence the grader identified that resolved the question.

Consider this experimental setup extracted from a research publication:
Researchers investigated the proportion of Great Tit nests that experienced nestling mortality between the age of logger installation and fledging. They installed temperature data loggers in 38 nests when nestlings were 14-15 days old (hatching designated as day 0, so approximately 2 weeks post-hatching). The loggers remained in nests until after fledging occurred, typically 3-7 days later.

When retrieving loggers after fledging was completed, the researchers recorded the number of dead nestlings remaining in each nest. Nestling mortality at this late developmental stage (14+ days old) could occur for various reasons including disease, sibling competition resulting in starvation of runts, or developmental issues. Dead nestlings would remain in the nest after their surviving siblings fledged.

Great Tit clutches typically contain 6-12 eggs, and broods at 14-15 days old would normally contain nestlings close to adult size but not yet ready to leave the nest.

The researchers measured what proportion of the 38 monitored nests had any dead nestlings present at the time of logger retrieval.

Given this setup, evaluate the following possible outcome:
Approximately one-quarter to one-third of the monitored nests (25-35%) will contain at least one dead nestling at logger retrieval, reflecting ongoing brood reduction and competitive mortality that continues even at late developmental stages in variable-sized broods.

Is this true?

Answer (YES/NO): YES